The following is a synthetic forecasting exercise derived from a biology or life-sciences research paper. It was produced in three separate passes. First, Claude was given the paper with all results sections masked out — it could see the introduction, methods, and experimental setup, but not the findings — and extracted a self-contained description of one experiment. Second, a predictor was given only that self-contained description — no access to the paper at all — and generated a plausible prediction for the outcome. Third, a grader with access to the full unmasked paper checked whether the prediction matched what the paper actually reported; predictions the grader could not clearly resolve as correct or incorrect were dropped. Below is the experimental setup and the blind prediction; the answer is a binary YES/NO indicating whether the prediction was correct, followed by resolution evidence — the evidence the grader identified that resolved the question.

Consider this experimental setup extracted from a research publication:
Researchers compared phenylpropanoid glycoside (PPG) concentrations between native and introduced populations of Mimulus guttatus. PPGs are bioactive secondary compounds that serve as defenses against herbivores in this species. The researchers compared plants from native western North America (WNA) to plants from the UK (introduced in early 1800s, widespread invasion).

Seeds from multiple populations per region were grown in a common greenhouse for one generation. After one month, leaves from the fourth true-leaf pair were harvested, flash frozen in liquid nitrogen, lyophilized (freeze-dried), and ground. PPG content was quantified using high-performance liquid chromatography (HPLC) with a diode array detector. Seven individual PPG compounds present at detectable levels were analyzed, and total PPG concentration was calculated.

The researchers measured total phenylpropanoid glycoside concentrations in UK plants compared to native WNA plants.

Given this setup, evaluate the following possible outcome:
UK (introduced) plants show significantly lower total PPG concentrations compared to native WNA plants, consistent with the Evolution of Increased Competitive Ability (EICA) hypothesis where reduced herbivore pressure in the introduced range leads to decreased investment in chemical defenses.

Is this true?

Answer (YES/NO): NO